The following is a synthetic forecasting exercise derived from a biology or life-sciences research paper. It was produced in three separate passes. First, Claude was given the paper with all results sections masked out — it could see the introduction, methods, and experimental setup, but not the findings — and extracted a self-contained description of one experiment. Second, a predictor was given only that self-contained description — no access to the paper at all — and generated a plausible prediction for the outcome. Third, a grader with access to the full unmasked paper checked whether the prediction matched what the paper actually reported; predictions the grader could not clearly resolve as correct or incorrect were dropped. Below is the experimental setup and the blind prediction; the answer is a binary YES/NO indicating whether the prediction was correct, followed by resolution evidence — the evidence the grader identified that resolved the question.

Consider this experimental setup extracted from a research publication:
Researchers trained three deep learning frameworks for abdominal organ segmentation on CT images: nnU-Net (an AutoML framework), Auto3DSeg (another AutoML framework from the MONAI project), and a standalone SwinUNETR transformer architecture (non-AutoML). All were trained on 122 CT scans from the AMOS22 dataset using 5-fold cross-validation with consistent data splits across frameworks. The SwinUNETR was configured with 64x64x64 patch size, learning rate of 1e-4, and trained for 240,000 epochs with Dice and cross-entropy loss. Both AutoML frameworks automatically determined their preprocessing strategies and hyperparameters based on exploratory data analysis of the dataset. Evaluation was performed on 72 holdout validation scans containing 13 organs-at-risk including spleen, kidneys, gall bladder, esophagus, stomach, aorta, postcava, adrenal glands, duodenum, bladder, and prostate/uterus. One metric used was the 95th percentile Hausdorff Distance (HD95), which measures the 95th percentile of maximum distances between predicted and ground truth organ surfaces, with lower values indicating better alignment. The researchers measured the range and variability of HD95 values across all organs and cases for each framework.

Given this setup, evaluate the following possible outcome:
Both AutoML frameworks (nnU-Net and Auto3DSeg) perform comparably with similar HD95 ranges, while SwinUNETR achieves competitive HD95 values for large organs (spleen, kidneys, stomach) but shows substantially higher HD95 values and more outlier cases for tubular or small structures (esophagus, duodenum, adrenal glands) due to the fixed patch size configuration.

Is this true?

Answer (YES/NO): NO